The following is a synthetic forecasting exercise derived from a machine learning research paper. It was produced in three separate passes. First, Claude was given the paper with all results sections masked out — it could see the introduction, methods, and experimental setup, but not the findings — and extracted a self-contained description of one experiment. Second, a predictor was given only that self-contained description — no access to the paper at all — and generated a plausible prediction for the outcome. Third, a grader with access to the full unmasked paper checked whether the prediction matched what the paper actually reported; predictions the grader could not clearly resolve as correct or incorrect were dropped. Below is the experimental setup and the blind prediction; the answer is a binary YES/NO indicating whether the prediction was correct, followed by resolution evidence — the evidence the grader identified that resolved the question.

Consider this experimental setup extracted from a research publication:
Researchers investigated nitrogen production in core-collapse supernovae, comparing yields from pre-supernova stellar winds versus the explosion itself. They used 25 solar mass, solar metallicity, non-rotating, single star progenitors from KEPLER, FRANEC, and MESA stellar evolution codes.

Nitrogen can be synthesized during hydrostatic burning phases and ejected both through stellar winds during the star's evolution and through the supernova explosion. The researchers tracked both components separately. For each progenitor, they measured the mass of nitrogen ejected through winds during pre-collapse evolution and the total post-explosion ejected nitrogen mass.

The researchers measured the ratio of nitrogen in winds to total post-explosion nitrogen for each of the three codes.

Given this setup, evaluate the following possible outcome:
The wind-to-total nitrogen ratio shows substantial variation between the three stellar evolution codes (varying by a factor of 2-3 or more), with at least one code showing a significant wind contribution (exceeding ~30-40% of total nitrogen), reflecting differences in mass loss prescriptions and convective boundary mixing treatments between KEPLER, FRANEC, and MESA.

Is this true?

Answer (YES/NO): YES